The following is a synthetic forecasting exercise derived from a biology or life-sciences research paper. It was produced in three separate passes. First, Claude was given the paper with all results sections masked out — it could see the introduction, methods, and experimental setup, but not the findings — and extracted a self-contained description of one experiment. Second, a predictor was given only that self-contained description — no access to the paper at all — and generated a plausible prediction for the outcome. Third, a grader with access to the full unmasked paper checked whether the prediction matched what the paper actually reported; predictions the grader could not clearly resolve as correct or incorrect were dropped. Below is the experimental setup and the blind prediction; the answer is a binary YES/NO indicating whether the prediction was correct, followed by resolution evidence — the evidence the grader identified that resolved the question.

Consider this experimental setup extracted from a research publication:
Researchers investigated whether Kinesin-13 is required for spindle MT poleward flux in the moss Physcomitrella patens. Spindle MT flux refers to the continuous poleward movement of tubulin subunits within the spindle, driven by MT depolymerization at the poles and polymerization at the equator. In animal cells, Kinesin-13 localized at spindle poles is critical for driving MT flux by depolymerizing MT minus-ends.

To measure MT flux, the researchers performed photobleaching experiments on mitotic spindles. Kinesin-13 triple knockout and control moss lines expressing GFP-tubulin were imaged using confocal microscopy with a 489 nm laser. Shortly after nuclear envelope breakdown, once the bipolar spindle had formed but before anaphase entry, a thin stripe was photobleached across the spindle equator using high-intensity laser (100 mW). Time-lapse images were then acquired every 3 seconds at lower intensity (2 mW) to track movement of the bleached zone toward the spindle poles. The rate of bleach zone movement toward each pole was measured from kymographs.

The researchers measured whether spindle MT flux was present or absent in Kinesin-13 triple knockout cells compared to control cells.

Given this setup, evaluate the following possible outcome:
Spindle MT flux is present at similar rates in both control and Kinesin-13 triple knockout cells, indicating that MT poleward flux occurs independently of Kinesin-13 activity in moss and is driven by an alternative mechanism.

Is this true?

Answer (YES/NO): YES